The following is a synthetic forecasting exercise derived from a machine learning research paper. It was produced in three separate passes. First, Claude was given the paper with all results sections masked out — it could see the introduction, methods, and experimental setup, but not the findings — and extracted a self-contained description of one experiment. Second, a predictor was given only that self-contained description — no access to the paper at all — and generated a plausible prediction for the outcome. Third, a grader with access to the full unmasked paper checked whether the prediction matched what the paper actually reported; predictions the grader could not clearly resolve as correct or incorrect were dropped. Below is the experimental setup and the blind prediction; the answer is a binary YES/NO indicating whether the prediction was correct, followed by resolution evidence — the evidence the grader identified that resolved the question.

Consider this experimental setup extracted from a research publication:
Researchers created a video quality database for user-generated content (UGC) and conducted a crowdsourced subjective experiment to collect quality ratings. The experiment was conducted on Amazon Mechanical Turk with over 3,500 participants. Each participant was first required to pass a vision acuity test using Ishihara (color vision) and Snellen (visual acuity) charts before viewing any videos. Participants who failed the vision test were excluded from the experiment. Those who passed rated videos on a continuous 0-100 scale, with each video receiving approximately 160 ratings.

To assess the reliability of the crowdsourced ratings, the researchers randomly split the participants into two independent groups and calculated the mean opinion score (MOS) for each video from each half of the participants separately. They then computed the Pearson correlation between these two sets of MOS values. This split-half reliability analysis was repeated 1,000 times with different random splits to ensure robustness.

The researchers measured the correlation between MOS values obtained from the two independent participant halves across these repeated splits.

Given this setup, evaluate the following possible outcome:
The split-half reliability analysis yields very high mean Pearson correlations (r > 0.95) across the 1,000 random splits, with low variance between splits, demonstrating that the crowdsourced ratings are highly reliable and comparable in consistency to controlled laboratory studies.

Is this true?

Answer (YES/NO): NO